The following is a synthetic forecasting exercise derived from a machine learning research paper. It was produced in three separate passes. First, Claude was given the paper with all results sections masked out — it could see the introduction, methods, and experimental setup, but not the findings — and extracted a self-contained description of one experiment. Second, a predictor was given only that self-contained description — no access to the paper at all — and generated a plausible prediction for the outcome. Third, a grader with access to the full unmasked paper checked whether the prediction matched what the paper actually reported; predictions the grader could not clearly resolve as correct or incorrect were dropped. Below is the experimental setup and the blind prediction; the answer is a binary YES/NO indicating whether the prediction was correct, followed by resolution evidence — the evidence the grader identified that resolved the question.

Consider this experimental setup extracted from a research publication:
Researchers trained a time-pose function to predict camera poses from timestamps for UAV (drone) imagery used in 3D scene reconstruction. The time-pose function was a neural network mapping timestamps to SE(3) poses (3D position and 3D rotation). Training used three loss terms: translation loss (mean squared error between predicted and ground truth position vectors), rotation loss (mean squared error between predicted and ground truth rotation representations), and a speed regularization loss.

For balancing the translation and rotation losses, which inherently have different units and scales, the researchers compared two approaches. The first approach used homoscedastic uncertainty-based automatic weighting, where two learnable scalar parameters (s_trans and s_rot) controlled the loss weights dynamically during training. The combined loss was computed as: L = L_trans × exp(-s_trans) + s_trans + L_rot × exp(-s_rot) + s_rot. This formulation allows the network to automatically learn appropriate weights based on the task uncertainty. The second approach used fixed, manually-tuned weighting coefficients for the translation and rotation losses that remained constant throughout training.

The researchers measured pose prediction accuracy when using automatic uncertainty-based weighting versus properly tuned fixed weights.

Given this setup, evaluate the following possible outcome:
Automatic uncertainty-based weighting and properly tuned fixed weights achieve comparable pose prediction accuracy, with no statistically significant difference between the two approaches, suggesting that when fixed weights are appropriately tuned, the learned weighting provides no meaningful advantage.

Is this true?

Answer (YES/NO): YES